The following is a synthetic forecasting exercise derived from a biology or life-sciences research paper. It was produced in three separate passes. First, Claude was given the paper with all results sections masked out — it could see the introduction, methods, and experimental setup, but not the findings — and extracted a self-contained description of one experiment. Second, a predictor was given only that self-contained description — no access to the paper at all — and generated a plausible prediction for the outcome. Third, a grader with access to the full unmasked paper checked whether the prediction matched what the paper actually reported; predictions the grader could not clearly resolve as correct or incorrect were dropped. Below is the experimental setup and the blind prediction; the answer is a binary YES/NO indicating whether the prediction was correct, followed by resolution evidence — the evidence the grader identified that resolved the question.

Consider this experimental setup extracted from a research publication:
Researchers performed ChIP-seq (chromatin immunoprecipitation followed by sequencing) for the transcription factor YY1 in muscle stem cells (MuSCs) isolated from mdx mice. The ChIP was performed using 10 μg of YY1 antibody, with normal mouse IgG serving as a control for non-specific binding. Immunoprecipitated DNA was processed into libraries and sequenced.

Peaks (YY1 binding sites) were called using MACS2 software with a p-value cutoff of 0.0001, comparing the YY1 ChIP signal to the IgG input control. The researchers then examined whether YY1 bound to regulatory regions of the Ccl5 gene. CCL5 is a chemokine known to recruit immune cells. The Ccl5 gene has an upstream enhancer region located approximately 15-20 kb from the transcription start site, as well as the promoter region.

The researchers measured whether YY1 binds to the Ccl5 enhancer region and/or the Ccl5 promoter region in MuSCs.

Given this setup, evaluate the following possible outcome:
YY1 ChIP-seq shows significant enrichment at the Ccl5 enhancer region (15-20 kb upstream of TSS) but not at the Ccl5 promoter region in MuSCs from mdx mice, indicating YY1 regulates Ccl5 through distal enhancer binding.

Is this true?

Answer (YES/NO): YES